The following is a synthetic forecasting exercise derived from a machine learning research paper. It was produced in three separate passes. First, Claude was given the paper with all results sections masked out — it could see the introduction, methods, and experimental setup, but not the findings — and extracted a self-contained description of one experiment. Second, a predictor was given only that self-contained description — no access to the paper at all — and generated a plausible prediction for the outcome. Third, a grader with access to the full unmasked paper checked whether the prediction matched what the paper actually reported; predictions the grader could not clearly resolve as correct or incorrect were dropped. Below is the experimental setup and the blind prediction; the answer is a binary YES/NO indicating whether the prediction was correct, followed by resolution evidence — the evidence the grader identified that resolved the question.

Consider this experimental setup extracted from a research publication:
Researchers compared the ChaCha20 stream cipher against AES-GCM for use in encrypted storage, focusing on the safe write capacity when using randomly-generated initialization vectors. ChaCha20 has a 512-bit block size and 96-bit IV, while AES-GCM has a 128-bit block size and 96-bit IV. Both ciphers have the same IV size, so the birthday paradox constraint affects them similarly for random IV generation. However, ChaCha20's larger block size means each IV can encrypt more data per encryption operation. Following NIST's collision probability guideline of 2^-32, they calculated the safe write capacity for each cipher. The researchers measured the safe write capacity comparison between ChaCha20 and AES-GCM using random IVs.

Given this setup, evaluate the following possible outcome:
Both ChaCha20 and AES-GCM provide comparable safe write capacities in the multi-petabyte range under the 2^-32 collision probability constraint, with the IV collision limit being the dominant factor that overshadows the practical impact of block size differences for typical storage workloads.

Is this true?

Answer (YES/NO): NO